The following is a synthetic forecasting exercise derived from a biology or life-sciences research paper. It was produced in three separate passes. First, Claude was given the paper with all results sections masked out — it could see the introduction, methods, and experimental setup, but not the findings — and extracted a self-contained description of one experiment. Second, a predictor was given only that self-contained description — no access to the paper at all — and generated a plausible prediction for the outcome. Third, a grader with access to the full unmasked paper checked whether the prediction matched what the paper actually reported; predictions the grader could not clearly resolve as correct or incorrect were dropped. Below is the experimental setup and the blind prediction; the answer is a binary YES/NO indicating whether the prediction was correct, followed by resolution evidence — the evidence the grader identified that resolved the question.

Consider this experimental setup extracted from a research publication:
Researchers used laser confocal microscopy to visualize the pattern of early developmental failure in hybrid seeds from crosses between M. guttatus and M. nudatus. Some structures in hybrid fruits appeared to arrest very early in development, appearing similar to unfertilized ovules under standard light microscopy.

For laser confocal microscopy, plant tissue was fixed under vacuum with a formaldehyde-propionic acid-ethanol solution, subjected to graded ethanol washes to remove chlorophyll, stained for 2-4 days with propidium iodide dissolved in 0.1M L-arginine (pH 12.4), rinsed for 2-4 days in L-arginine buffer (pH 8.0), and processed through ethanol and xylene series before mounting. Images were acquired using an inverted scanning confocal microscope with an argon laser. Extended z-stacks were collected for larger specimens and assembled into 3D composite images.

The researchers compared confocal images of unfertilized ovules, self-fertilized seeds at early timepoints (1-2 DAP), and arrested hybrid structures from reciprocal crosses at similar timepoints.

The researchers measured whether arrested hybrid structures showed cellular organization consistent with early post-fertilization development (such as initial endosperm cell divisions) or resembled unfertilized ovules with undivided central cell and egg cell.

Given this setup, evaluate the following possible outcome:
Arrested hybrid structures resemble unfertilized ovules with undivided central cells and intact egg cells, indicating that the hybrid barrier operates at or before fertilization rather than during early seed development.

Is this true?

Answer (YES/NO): NO